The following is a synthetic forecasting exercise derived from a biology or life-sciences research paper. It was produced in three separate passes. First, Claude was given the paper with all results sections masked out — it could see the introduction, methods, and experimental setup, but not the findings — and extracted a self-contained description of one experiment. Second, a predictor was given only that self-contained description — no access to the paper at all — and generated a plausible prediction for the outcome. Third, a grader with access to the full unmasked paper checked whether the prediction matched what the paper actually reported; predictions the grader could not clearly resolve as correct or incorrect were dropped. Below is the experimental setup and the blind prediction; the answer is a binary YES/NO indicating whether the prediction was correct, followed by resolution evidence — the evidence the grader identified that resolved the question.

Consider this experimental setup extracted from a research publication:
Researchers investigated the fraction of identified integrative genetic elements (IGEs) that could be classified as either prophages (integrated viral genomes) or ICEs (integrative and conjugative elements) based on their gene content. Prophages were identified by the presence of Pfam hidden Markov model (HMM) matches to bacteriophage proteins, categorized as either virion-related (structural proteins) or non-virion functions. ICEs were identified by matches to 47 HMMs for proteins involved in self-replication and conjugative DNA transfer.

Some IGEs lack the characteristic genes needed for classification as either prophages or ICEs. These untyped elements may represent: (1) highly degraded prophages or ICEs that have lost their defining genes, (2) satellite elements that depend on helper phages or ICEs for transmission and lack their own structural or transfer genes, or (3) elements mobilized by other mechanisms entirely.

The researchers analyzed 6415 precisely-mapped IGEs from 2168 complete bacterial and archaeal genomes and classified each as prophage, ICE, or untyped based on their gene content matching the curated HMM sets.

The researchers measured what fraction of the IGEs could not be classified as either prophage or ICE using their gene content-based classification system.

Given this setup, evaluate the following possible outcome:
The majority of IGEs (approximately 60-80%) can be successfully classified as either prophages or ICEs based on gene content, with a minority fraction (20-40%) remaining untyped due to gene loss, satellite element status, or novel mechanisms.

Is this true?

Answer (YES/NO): NO